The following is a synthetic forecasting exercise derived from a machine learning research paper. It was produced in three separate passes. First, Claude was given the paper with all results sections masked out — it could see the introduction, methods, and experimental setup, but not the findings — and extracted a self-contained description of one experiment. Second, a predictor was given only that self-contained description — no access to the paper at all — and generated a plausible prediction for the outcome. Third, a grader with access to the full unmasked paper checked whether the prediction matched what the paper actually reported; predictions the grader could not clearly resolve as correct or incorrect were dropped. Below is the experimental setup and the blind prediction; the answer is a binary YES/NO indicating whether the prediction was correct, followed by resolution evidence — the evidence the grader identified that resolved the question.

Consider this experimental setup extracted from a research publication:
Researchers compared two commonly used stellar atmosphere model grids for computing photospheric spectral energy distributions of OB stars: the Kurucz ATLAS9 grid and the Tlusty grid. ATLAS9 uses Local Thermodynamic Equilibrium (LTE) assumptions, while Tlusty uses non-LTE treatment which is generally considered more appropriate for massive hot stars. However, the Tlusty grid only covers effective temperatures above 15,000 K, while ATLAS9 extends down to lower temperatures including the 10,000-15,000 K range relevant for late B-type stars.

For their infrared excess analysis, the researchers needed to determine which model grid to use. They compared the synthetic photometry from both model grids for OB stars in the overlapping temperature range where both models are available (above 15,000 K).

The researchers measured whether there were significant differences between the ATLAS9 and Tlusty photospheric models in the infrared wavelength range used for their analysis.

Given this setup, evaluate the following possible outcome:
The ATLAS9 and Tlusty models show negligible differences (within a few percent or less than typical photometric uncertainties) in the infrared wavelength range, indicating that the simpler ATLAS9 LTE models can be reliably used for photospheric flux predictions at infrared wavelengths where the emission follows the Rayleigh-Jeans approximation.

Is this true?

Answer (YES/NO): YES